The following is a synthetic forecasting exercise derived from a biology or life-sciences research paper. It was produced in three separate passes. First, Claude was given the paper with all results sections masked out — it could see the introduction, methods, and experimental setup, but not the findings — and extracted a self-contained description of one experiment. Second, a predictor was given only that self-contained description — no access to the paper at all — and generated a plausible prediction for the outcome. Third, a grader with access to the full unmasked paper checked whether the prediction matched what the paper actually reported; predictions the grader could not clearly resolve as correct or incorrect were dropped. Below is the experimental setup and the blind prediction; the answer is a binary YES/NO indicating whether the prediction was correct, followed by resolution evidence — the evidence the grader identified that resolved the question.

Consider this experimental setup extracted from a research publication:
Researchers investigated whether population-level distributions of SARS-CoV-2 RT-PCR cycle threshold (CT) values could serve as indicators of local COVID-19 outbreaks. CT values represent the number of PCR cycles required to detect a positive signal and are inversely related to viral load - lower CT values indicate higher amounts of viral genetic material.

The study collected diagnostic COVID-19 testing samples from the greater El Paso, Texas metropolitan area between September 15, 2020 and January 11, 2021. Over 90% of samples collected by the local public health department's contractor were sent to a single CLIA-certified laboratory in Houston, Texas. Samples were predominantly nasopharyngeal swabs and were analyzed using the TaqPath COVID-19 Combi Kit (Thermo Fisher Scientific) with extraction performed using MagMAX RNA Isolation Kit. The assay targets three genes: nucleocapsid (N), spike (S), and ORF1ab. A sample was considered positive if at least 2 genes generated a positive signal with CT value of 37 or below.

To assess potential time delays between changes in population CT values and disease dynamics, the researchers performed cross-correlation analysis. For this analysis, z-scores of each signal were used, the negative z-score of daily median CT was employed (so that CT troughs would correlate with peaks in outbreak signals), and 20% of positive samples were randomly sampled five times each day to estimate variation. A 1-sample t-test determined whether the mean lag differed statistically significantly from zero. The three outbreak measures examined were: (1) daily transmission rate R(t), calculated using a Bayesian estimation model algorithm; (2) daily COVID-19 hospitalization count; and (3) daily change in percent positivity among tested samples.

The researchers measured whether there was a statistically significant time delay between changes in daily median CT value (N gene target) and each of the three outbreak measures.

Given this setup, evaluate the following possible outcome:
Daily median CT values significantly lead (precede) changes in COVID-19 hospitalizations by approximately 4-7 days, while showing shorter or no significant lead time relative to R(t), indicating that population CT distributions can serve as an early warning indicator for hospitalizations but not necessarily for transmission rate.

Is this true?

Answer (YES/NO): NO